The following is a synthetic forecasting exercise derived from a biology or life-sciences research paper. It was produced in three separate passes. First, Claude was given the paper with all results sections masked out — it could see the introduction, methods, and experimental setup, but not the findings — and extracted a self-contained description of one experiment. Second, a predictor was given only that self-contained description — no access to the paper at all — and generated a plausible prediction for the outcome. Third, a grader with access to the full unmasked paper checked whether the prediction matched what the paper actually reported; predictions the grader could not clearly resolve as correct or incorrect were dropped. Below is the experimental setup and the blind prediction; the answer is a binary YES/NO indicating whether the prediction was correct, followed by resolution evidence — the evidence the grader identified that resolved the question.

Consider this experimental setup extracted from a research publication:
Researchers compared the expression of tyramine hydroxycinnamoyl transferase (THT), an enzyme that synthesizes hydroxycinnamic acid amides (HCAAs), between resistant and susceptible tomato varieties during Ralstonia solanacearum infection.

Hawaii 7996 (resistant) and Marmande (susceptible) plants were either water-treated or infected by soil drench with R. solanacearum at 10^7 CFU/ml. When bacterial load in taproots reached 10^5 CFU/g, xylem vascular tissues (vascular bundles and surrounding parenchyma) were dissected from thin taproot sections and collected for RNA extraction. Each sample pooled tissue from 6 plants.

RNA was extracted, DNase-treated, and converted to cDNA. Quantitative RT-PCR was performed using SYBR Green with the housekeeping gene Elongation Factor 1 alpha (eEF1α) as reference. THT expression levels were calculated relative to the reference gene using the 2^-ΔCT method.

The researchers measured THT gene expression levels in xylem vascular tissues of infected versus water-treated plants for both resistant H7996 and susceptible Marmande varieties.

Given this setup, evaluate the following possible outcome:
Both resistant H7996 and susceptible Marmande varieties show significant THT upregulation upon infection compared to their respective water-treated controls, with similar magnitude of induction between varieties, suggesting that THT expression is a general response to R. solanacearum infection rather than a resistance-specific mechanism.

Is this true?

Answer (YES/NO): NO